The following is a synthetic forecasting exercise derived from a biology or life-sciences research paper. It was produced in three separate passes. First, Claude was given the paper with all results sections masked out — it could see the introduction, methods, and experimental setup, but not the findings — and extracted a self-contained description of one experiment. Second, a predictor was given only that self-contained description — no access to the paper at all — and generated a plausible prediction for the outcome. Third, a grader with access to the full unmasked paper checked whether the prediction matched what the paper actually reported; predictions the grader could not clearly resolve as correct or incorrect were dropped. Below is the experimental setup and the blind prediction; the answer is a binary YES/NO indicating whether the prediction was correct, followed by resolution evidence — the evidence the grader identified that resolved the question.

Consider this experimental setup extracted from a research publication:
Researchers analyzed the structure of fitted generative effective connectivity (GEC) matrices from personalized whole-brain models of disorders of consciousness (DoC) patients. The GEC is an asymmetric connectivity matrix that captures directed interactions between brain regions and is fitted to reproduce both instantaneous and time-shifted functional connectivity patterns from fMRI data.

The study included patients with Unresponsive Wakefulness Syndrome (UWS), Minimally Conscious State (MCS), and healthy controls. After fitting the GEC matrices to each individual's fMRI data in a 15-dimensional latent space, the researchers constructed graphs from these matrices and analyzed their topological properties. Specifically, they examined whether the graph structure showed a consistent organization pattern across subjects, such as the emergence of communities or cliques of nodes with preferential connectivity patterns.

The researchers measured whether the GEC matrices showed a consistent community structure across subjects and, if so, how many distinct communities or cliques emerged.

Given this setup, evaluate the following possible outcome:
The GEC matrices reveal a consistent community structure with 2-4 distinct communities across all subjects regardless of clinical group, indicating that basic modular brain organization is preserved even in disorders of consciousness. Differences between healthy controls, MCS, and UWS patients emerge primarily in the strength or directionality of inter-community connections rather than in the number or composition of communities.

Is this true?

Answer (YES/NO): YES